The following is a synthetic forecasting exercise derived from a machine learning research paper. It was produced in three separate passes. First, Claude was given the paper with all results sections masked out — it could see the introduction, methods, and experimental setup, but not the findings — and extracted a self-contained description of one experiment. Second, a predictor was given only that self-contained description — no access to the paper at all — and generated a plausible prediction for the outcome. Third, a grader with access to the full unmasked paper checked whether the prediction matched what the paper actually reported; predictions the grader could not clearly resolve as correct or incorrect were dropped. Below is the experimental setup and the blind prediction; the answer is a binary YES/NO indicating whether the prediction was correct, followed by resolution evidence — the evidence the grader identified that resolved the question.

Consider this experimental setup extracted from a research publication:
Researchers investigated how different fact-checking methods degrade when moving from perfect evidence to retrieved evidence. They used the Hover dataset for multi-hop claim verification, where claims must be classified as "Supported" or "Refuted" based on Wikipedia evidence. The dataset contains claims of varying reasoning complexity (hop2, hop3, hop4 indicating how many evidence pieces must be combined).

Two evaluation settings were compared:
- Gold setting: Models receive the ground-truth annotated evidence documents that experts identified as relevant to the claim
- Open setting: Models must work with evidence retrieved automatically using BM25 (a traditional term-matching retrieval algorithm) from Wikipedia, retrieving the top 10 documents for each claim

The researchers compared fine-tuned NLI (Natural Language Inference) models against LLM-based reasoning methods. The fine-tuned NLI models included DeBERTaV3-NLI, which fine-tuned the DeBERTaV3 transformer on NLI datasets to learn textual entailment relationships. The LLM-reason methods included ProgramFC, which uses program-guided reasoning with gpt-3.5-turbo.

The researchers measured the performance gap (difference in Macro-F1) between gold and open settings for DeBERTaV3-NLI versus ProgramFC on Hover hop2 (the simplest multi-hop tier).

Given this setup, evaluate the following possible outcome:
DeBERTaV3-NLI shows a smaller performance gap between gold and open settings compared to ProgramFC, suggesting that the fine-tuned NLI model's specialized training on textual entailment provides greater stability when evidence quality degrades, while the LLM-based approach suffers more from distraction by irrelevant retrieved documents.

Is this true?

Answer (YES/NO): NO